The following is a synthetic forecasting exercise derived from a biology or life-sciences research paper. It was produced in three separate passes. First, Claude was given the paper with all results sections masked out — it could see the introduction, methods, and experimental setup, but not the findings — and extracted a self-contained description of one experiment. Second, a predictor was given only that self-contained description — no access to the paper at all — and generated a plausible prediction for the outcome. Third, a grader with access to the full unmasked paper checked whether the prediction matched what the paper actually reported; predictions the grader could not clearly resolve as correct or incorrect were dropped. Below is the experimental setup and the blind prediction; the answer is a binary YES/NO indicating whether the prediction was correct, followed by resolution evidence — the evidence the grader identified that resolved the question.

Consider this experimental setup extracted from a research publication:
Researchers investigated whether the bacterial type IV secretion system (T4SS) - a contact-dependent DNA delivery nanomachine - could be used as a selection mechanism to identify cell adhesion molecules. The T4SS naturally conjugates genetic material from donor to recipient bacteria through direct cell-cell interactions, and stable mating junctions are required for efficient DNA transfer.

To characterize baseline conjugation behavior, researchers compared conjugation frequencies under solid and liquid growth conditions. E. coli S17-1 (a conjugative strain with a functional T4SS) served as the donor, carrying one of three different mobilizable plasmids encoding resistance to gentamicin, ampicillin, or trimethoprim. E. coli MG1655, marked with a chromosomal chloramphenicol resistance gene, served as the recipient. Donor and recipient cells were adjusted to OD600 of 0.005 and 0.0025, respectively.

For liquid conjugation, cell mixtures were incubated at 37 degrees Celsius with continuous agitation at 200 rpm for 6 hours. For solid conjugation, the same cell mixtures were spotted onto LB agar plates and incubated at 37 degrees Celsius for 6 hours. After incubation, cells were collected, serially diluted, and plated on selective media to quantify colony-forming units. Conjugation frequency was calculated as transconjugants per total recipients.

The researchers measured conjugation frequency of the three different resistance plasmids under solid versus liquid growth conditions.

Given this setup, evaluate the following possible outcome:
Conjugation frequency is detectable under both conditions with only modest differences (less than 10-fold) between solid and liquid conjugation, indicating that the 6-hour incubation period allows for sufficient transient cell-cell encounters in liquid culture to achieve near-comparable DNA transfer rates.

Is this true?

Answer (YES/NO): NO